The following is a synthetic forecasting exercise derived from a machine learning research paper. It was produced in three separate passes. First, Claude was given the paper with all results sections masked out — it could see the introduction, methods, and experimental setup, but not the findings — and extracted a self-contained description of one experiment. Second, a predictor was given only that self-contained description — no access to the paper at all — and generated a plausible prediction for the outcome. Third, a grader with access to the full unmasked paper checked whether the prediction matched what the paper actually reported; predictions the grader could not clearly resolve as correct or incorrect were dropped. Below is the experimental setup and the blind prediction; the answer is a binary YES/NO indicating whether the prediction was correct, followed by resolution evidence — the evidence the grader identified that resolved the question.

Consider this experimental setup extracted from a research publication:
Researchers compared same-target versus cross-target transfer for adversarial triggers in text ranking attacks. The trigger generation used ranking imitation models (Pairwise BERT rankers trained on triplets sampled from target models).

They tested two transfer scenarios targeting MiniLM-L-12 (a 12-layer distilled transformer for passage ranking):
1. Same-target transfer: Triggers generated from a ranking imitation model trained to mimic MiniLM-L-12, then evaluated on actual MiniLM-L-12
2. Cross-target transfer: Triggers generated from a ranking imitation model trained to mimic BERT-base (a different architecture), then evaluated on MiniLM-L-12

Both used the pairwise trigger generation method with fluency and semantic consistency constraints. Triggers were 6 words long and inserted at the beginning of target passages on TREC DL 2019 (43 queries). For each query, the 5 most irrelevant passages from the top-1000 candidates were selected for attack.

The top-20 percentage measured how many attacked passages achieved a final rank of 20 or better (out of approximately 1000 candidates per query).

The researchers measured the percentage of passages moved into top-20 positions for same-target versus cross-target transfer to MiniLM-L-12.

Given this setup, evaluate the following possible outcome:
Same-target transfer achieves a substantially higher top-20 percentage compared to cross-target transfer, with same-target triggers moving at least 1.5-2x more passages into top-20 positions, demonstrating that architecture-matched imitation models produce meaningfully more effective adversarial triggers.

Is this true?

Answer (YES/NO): YES